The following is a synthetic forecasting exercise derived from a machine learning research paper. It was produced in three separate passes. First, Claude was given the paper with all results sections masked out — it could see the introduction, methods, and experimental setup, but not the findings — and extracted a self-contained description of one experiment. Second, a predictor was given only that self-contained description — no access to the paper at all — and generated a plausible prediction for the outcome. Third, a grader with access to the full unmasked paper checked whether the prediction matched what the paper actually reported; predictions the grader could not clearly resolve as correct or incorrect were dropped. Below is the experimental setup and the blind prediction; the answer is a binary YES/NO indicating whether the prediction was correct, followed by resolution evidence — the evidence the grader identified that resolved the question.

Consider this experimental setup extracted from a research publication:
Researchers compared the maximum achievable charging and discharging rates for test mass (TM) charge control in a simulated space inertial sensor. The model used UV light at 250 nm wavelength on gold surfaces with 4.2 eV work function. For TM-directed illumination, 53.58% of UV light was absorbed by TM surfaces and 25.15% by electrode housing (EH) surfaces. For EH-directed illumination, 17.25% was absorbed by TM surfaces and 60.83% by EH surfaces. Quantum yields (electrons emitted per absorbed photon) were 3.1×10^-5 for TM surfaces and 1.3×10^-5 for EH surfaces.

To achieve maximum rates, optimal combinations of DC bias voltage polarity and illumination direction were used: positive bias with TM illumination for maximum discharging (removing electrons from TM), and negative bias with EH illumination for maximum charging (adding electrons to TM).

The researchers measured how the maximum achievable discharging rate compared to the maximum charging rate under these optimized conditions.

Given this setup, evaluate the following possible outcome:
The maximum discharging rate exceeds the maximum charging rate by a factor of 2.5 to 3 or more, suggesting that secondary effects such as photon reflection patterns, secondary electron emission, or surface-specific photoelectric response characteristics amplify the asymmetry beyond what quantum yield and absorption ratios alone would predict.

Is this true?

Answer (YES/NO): NO